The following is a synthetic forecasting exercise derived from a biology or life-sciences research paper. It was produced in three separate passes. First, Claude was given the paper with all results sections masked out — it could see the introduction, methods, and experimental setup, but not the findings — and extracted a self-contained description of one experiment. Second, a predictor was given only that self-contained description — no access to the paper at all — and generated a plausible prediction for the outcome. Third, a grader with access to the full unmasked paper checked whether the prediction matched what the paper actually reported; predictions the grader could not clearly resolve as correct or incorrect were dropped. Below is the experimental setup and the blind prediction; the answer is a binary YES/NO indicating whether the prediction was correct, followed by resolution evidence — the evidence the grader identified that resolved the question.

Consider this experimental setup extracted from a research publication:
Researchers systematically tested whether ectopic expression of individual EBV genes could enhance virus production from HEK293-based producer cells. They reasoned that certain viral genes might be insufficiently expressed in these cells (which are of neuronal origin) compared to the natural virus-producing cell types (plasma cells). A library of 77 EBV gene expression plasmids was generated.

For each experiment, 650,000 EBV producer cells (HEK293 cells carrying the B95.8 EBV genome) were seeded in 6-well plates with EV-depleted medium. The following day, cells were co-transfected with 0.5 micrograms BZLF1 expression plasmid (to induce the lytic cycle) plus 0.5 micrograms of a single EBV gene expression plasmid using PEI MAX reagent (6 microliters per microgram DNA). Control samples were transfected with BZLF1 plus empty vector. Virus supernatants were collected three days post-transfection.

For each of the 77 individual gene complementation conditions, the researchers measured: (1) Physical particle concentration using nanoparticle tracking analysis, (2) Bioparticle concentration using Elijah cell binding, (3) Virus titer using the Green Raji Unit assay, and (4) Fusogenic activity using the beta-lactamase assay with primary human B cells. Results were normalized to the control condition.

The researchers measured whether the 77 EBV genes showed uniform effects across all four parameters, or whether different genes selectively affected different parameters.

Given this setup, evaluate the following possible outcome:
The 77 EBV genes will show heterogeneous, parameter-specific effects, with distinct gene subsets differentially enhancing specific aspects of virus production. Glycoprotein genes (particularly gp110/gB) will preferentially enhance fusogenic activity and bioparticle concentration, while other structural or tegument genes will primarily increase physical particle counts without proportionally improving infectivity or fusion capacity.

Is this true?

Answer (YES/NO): NO